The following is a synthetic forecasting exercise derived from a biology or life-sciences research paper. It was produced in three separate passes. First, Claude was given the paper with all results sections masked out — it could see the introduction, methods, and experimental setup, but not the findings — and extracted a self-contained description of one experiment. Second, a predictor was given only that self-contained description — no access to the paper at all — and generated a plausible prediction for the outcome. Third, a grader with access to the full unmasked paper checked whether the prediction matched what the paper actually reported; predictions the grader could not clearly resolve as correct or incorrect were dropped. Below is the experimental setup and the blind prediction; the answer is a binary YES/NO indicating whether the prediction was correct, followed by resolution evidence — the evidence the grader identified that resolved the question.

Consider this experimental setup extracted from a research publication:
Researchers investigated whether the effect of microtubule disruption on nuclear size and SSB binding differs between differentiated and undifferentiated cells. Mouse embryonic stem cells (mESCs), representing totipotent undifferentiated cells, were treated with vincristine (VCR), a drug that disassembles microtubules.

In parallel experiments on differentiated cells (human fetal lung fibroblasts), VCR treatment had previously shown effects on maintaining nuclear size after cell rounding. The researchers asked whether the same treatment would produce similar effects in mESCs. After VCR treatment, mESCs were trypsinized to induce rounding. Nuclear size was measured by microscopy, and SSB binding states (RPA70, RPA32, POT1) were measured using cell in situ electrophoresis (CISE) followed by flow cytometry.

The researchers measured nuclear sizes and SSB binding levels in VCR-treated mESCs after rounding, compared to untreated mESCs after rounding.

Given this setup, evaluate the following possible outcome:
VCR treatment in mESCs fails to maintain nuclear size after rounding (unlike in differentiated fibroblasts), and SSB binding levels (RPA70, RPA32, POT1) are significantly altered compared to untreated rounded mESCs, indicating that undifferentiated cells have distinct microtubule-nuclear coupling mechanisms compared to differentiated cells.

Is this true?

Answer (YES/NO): NO